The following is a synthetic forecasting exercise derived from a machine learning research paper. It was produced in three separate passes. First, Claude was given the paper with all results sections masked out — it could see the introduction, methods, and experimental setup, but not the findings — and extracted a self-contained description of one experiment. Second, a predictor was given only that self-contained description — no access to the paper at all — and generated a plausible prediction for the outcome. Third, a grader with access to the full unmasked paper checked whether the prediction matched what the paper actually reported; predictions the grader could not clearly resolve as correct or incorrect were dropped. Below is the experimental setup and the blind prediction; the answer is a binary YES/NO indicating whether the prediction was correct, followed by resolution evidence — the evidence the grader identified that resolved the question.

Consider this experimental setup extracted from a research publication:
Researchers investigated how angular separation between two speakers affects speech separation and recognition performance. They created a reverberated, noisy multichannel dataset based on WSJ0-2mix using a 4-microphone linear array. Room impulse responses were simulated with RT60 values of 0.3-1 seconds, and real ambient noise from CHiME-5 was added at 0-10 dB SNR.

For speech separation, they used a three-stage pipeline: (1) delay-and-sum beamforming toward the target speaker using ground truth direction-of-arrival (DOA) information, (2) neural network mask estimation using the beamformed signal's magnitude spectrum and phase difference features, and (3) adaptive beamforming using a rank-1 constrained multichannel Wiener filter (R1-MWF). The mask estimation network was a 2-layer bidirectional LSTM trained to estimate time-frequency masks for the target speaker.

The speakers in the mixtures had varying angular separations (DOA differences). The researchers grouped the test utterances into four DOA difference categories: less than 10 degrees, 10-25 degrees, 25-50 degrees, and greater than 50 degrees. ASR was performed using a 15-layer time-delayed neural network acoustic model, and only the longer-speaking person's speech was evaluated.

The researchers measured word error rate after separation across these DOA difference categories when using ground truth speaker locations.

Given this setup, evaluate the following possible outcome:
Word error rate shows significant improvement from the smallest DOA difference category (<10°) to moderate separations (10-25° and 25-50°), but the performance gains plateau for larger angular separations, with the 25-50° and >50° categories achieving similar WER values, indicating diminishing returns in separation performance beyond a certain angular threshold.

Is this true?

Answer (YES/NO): YES